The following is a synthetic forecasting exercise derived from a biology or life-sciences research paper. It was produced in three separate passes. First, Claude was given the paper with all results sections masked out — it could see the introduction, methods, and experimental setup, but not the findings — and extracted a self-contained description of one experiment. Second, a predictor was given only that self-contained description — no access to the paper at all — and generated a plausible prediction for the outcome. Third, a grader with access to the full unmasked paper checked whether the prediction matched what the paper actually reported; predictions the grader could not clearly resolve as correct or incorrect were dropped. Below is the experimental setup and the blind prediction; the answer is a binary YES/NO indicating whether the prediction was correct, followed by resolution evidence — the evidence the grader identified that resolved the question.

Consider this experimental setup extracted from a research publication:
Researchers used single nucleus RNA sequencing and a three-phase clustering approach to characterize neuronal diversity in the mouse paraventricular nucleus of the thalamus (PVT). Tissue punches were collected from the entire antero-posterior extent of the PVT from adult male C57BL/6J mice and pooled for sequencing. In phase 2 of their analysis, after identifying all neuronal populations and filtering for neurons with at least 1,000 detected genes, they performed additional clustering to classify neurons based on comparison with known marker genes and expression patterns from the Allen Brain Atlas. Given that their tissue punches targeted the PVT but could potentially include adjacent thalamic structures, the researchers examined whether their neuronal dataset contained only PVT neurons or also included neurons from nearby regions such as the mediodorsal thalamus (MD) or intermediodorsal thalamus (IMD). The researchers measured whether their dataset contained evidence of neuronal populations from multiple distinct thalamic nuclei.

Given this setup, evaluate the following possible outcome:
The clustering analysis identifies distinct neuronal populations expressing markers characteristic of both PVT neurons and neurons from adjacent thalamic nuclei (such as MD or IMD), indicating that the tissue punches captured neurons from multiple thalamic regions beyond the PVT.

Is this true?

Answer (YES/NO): YES